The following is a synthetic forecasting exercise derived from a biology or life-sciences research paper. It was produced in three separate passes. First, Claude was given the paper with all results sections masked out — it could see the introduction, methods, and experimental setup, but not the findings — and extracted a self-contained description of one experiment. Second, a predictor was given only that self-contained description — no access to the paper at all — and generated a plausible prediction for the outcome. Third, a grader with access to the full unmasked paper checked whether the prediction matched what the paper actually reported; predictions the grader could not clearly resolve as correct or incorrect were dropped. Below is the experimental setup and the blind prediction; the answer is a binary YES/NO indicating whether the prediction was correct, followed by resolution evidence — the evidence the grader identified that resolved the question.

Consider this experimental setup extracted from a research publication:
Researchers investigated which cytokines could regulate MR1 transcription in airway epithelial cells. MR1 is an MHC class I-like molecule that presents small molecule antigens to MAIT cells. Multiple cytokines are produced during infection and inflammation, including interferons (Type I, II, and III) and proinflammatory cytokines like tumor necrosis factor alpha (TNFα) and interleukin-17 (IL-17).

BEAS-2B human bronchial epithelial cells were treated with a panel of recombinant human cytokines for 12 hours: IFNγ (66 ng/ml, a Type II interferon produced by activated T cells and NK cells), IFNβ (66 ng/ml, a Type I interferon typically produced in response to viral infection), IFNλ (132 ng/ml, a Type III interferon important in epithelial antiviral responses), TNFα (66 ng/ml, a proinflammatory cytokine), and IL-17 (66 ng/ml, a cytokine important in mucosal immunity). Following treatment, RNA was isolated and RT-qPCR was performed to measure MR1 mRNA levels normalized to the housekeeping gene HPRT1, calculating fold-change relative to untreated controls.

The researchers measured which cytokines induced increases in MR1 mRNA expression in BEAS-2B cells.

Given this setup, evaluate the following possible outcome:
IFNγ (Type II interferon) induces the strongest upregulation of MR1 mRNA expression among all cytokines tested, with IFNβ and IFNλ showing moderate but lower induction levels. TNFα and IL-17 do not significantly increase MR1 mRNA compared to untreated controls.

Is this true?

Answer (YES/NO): NO